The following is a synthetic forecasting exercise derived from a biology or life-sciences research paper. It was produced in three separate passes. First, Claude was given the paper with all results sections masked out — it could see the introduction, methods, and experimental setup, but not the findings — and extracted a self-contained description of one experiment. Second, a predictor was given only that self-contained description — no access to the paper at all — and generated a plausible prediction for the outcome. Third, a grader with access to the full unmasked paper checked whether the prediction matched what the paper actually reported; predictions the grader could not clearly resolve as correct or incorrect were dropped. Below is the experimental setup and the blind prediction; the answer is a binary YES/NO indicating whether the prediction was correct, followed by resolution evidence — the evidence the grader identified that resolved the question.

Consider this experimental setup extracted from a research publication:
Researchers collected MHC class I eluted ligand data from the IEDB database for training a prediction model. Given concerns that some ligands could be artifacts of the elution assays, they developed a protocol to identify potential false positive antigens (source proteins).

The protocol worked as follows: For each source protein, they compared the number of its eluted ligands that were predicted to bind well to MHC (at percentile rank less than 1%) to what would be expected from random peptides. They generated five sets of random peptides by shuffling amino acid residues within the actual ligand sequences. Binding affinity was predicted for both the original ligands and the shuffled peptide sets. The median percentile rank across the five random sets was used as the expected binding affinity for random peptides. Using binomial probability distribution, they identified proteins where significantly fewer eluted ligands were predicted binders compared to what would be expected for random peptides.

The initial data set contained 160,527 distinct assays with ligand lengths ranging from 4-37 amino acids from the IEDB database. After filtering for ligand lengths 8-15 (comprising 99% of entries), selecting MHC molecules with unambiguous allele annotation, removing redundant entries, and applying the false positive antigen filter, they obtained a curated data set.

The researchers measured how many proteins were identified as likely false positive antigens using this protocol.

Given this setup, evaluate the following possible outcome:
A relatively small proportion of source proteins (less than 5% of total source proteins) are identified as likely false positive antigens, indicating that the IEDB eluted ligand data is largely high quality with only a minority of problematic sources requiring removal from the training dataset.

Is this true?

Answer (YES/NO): YES